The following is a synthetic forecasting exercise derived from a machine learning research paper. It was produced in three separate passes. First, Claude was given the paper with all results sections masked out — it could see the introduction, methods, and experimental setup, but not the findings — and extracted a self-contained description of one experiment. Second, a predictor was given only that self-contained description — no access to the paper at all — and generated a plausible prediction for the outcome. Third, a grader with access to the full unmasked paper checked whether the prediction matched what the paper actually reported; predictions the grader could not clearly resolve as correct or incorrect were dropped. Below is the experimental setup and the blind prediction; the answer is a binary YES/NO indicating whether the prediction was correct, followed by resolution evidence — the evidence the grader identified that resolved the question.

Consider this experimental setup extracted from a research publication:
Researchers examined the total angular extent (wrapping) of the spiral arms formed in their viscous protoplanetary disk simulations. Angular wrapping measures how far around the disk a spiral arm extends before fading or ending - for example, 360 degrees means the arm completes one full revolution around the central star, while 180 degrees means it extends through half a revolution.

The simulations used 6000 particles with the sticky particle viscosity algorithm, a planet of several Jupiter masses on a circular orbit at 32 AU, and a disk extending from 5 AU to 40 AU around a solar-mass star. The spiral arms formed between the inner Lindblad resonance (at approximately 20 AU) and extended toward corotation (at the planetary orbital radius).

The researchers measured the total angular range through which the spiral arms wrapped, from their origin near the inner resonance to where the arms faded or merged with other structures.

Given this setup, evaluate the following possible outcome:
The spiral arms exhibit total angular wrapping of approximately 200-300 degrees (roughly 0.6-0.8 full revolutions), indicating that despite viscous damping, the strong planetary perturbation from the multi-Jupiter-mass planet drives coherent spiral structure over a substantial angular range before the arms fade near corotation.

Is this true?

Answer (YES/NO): YES